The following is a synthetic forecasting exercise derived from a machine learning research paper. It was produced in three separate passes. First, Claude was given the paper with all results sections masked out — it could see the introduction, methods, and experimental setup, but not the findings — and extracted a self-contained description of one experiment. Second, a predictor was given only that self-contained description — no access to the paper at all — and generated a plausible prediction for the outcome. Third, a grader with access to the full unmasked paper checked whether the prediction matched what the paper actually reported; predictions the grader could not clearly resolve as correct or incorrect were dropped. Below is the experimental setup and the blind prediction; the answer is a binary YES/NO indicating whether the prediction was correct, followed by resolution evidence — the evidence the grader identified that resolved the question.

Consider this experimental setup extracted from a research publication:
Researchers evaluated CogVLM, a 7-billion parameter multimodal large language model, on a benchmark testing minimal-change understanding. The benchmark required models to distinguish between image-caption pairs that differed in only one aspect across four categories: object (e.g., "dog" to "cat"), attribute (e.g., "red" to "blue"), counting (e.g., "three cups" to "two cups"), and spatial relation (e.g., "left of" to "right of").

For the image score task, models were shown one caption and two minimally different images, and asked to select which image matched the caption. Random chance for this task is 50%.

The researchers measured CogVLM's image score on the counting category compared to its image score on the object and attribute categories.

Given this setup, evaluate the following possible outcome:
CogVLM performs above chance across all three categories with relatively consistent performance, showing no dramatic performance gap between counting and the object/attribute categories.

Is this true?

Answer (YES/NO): NO